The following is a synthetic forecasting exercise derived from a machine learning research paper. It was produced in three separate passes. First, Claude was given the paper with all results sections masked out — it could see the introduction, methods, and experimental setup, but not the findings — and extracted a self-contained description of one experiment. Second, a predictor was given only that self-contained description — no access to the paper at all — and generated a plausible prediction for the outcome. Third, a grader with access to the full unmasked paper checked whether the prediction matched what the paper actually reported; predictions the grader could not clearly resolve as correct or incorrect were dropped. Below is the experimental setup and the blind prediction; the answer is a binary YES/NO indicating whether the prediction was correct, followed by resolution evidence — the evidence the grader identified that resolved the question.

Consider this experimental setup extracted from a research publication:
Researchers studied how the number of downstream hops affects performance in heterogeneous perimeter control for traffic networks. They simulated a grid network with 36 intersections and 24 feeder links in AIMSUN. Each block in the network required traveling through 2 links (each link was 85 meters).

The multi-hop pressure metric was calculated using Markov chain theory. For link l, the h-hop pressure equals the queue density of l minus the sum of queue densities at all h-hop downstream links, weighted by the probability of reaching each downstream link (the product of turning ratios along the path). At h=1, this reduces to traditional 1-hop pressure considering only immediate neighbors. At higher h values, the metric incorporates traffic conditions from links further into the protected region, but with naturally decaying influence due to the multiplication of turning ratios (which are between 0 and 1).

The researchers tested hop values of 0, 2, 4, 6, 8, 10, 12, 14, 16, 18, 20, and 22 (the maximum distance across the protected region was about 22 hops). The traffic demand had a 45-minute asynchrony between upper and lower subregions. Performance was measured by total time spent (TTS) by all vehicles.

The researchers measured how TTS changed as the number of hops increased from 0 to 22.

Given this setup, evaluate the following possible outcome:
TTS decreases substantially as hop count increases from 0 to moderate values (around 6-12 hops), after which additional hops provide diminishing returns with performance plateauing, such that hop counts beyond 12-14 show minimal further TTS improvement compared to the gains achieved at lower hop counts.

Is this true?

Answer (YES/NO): NO